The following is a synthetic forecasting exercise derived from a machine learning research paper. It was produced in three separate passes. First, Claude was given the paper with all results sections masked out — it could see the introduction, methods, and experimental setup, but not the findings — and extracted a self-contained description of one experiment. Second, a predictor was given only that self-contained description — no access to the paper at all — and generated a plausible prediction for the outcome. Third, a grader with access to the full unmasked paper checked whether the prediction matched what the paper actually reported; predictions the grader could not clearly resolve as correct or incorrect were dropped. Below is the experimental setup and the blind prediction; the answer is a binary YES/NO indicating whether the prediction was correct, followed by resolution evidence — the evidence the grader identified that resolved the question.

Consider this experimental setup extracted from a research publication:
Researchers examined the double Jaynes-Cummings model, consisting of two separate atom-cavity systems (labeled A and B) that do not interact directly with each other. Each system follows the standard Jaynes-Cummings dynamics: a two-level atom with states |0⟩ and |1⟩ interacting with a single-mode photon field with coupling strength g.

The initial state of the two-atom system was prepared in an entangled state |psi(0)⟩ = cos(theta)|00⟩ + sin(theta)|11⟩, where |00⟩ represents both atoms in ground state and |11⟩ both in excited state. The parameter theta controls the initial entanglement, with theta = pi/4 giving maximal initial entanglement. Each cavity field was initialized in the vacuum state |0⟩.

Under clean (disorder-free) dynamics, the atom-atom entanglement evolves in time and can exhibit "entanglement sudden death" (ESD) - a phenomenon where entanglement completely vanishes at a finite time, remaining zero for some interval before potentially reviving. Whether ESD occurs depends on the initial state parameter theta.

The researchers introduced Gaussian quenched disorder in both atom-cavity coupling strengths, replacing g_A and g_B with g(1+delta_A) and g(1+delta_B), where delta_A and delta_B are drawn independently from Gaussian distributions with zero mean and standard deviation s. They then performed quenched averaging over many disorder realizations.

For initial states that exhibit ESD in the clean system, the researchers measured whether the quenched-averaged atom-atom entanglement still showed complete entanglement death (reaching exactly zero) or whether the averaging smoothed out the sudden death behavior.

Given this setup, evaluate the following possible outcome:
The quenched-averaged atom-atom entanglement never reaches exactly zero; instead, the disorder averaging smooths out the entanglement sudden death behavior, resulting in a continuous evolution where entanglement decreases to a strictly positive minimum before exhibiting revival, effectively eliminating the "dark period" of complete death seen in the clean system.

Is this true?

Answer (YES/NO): NO